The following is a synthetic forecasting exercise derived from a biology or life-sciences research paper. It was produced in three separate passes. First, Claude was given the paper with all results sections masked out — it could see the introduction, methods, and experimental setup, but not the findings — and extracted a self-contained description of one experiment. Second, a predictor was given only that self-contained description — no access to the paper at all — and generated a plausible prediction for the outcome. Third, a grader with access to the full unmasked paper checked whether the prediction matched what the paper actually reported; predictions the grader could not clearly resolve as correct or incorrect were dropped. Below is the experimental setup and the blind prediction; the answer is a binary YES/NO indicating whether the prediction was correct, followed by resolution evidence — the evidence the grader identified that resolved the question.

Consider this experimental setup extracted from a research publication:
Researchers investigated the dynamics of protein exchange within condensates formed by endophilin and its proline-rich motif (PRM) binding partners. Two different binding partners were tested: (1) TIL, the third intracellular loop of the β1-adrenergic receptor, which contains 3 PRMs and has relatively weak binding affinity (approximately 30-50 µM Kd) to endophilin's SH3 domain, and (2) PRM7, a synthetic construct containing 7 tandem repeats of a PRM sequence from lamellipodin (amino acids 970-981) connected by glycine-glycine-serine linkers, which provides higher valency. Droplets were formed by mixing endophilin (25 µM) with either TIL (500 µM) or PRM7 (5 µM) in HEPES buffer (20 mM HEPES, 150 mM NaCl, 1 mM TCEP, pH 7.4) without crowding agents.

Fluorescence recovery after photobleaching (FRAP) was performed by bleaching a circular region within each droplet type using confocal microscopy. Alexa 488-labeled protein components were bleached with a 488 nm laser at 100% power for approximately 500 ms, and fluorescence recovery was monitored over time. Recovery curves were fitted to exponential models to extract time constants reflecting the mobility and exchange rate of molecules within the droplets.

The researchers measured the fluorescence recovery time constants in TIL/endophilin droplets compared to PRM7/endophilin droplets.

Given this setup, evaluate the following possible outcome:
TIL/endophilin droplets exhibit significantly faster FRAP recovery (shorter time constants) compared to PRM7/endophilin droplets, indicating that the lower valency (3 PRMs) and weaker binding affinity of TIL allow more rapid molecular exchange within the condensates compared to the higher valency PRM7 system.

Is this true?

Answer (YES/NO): NO